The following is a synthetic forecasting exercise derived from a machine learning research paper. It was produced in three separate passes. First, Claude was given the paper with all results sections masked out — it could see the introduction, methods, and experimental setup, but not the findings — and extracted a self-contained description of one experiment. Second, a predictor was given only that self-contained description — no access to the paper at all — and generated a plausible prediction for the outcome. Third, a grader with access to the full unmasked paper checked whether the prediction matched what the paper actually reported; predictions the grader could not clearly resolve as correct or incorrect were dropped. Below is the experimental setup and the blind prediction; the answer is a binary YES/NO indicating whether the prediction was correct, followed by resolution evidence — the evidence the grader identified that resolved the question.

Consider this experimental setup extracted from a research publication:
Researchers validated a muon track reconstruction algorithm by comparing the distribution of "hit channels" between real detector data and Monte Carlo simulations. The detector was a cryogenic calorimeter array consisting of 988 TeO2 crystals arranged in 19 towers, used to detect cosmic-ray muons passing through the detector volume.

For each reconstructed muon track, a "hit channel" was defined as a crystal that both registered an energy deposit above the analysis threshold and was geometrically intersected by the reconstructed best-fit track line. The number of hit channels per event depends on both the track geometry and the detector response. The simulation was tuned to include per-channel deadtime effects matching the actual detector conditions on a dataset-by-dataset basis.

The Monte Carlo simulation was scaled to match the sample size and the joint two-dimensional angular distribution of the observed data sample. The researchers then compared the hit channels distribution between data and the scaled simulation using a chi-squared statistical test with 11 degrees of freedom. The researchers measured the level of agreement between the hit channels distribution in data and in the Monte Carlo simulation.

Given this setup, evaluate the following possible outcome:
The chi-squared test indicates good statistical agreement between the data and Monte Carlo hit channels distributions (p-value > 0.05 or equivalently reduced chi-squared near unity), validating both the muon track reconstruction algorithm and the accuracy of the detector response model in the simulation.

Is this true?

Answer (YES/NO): YES